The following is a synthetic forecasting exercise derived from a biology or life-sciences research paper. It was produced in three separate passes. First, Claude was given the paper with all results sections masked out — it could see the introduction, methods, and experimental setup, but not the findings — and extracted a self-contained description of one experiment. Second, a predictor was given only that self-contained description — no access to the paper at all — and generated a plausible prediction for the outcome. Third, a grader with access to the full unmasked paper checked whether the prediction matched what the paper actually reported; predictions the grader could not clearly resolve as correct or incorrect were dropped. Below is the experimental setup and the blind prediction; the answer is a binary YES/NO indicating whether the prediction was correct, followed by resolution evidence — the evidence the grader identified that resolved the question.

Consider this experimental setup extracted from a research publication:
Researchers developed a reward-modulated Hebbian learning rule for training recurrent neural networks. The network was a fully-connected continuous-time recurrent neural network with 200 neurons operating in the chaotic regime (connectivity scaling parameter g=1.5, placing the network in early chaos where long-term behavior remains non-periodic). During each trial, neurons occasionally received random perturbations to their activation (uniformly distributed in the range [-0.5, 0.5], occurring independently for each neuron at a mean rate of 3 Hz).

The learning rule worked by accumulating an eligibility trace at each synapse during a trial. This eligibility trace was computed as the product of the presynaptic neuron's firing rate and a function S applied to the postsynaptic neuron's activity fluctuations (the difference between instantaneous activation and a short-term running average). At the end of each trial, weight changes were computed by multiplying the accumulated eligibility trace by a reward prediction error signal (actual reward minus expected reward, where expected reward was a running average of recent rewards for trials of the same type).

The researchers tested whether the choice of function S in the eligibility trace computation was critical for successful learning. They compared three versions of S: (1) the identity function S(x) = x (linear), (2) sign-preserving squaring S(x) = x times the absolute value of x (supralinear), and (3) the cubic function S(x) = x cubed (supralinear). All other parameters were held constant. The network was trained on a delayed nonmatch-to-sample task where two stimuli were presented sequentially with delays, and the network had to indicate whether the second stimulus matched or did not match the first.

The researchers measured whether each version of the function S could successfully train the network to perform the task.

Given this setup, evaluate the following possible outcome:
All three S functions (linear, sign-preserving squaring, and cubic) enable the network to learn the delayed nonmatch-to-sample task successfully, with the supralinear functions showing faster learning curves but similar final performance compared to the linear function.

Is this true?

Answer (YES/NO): NO